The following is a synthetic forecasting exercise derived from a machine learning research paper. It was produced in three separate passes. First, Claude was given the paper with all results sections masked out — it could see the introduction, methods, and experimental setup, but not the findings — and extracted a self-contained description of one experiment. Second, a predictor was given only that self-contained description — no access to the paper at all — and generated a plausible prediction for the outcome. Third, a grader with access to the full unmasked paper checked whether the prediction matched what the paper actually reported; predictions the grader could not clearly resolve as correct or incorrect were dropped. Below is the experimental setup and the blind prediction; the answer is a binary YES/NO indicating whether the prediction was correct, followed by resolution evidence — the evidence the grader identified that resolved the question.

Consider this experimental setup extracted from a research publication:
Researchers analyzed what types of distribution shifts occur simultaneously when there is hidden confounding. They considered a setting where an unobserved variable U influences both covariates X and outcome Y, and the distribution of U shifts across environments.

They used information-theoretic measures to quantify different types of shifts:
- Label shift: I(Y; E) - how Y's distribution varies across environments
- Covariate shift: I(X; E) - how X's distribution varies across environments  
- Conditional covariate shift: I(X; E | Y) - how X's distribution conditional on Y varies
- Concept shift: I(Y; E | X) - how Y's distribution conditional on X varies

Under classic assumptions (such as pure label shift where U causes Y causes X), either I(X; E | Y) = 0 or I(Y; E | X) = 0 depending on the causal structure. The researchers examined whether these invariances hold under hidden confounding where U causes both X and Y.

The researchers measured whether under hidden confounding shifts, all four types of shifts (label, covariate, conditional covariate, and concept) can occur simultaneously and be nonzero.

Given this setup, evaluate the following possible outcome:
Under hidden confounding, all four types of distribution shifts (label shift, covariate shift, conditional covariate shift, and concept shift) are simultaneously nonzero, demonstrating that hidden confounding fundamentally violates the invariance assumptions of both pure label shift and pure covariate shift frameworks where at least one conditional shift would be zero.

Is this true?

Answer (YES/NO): YES